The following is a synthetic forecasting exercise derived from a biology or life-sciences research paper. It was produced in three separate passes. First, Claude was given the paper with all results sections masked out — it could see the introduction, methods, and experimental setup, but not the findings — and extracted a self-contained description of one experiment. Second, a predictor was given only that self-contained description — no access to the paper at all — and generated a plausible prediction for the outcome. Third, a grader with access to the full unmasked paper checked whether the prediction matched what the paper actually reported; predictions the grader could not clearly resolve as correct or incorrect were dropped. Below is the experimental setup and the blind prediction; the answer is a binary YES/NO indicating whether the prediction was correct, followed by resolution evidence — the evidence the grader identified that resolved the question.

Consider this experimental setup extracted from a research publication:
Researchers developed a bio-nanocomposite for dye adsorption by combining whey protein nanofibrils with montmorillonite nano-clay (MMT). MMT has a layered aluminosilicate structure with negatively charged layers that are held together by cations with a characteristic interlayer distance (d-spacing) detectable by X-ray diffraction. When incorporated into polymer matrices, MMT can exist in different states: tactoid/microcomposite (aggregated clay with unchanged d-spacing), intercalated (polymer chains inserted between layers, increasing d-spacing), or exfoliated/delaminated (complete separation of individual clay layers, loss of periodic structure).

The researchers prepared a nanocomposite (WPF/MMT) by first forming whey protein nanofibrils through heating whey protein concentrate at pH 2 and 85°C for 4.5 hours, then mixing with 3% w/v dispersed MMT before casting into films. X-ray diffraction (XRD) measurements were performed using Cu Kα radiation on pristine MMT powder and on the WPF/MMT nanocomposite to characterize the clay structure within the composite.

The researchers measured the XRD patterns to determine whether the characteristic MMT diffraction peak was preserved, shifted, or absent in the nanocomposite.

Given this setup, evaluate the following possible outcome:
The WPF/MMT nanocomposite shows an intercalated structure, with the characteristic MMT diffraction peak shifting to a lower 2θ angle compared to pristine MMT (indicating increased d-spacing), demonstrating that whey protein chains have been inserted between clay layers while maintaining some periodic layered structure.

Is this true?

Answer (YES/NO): YES